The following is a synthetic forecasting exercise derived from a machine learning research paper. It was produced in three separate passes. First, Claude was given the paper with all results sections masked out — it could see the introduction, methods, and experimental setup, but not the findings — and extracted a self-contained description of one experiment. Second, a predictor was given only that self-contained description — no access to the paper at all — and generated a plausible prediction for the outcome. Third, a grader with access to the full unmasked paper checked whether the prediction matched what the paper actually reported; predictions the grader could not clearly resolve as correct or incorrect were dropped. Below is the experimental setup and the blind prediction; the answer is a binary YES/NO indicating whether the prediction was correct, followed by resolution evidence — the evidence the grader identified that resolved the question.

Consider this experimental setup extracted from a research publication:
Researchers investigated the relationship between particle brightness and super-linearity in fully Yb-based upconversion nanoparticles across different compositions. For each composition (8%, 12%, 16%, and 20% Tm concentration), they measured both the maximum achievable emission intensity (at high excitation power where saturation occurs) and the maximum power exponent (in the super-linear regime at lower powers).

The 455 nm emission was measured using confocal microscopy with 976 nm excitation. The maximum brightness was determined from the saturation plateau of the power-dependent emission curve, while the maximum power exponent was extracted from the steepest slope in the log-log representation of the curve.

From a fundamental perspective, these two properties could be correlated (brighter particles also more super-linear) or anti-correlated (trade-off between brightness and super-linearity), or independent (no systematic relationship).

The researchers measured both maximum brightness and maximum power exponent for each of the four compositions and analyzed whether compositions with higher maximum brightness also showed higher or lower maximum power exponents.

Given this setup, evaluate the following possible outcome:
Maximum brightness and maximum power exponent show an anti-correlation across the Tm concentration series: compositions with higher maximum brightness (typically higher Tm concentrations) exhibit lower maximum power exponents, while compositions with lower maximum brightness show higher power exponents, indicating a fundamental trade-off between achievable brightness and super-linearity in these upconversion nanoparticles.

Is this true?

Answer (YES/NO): NO